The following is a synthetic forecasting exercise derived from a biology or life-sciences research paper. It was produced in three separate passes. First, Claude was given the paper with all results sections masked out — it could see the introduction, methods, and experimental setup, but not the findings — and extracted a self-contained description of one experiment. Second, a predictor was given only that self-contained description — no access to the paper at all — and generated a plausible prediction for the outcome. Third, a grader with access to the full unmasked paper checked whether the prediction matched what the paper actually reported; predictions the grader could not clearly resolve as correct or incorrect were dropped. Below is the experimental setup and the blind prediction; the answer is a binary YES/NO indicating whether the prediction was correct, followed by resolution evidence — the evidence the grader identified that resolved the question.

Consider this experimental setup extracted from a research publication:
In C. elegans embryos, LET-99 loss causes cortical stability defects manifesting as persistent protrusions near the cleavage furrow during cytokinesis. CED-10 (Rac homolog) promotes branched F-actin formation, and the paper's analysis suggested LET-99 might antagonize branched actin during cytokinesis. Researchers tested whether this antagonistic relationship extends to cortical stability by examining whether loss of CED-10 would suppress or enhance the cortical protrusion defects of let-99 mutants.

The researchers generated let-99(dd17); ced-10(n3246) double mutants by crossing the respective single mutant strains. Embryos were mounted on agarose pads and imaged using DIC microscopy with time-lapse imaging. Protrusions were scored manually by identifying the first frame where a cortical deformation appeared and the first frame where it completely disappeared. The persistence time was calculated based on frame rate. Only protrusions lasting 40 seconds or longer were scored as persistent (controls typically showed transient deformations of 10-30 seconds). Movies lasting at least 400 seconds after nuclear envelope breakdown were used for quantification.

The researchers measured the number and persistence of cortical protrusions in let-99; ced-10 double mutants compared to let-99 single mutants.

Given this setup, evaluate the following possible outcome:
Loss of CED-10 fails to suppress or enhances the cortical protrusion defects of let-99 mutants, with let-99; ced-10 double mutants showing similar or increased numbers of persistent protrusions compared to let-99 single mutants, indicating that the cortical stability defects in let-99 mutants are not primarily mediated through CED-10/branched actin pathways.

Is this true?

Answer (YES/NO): YES